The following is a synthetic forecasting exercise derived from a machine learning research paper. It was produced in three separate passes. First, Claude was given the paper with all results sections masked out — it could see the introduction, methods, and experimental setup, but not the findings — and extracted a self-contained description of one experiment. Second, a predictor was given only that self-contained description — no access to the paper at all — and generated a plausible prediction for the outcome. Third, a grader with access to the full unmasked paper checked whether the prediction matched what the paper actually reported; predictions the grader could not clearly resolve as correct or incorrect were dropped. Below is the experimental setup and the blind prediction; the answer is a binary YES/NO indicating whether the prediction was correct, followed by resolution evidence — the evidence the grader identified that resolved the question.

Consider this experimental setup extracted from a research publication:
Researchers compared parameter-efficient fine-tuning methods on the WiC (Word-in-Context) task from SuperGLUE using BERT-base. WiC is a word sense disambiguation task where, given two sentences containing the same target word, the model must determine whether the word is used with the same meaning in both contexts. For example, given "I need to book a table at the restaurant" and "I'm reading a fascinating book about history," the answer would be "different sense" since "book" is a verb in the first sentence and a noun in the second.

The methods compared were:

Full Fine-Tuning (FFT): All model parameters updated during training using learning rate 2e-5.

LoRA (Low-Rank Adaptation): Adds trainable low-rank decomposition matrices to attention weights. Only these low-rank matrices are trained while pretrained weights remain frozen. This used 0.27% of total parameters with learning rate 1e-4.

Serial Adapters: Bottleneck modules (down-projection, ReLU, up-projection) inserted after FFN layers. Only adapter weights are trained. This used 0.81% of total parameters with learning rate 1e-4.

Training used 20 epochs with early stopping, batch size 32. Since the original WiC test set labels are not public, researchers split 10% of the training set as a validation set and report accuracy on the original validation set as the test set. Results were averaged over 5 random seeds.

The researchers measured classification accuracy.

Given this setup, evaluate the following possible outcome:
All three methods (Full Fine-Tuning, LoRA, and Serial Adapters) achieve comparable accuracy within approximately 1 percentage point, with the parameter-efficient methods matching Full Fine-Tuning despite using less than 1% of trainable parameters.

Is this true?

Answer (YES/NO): NO